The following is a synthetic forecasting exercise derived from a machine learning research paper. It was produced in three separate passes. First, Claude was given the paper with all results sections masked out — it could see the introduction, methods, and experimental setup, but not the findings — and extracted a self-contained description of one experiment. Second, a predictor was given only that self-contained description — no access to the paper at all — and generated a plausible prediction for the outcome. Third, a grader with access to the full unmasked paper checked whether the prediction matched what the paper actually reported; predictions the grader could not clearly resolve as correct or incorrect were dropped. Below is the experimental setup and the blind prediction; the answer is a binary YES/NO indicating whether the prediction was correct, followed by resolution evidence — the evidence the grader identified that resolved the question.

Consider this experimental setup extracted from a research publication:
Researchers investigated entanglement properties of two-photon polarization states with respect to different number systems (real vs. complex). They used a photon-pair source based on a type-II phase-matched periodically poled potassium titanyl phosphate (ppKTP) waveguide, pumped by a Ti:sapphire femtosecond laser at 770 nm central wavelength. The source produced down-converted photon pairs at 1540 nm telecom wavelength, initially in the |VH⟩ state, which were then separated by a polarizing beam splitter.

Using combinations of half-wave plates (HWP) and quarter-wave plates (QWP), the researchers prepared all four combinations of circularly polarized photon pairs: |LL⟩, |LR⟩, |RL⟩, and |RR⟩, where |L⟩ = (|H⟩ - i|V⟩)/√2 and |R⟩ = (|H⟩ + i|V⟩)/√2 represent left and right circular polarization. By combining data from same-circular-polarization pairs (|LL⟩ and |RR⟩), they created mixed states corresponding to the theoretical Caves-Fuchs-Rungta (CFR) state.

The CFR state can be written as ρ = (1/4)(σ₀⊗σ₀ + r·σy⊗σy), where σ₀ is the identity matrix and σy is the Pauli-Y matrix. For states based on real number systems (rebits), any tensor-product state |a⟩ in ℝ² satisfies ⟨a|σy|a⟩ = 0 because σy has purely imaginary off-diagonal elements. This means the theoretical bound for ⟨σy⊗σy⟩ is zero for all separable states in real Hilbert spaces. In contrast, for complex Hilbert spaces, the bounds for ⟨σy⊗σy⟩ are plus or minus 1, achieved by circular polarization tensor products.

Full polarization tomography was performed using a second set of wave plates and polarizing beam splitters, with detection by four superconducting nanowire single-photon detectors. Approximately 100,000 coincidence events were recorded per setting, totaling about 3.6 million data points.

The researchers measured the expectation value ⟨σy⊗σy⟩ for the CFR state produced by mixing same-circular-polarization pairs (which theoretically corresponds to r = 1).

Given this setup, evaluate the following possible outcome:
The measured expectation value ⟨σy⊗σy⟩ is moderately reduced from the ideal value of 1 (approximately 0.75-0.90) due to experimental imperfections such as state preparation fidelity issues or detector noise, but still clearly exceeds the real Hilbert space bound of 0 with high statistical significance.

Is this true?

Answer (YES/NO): NO